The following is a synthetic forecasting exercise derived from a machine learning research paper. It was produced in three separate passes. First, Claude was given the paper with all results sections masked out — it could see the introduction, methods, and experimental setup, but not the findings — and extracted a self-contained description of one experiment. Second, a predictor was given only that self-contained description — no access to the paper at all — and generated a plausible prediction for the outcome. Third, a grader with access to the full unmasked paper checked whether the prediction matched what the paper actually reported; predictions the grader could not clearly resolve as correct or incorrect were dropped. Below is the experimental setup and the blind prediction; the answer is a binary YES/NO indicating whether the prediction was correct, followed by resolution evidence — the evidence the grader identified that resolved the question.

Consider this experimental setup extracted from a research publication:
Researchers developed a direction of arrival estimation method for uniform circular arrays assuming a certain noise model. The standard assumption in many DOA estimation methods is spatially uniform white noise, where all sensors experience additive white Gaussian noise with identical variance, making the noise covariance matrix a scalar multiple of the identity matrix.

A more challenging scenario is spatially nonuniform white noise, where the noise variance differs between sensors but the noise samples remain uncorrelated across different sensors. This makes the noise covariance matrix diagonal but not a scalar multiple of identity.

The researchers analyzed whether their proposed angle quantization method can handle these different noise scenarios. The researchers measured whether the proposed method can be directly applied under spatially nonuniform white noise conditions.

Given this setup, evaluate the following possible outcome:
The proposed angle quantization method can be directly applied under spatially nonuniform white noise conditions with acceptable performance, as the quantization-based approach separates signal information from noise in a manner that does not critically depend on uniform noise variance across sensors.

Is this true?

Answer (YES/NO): YES